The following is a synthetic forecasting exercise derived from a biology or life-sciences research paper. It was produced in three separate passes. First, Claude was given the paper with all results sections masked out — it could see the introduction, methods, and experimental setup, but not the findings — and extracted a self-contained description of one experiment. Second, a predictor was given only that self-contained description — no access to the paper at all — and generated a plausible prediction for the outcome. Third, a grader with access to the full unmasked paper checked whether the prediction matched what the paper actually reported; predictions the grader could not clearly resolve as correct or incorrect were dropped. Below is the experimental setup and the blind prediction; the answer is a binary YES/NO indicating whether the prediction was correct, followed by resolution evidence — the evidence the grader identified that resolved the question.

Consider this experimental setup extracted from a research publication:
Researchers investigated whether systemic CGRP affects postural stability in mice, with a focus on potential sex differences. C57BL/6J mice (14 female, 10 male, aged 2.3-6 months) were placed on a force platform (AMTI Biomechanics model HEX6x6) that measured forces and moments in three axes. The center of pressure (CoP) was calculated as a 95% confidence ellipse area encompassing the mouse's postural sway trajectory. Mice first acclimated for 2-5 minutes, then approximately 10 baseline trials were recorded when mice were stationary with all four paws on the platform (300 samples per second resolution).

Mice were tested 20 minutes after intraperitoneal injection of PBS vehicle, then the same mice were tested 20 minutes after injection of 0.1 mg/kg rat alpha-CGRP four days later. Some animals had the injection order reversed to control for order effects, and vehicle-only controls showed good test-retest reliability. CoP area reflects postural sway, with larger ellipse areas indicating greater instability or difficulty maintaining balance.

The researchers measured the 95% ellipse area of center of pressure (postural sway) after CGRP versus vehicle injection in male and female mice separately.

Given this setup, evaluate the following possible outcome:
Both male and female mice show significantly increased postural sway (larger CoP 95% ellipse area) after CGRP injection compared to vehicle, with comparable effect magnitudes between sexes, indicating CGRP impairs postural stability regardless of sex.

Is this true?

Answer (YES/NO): NO